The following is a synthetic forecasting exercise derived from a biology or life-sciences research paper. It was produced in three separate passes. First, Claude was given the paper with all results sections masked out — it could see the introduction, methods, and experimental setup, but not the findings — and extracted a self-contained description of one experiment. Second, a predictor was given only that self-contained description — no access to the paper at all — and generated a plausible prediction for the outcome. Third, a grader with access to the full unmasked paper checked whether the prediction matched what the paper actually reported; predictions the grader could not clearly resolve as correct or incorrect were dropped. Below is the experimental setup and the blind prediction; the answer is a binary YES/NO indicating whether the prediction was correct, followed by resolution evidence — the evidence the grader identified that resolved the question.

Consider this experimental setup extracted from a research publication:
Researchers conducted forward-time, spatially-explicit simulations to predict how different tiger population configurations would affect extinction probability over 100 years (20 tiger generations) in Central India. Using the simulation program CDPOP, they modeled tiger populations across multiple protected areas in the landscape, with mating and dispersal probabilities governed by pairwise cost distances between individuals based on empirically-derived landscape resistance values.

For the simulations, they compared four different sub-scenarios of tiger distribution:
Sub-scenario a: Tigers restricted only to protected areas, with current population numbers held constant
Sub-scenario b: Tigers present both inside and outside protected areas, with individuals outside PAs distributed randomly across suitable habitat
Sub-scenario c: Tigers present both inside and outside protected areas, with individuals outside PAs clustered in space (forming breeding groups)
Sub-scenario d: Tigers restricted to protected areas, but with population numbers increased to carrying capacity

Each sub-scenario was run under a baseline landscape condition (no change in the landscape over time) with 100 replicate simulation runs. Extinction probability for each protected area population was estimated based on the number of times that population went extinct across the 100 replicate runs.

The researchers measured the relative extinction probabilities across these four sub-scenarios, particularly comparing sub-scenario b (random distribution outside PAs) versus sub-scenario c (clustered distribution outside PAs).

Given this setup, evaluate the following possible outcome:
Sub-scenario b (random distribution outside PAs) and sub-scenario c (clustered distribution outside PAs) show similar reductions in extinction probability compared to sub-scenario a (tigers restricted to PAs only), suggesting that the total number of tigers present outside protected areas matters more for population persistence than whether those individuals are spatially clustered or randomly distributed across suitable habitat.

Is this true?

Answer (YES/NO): NO